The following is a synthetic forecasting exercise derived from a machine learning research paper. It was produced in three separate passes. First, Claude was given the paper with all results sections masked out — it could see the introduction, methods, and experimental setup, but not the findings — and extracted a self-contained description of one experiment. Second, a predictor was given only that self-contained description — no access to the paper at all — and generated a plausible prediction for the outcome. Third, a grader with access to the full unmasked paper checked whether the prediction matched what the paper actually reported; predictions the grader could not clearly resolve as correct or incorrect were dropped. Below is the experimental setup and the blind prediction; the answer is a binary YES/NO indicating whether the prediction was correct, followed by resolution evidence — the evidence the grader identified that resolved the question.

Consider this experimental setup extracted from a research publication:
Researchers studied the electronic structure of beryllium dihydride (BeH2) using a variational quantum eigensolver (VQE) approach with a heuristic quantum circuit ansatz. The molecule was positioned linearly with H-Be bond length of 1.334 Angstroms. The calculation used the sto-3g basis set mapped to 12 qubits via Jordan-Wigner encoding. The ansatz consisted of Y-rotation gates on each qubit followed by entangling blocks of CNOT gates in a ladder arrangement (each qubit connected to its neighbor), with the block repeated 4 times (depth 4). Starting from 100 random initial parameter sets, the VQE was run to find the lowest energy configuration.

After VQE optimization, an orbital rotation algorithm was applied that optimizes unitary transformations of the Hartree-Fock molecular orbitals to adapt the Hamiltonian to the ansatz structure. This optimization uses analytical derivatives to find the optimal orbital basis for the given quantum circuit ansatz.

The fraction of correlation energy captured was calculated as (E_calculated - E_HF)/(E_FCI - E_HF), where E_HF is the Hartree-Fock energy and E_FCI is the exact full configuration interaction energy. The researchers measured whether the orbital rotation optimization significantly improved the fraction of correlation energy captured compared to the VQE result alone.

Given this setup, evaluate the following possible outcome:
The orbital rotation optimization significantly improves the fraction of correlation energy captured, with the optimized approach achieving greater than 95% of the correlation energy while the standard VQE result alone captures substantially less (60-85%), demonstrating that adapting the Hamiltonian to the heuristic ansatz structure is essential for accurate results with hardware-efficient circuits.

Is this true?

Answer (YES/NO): NO